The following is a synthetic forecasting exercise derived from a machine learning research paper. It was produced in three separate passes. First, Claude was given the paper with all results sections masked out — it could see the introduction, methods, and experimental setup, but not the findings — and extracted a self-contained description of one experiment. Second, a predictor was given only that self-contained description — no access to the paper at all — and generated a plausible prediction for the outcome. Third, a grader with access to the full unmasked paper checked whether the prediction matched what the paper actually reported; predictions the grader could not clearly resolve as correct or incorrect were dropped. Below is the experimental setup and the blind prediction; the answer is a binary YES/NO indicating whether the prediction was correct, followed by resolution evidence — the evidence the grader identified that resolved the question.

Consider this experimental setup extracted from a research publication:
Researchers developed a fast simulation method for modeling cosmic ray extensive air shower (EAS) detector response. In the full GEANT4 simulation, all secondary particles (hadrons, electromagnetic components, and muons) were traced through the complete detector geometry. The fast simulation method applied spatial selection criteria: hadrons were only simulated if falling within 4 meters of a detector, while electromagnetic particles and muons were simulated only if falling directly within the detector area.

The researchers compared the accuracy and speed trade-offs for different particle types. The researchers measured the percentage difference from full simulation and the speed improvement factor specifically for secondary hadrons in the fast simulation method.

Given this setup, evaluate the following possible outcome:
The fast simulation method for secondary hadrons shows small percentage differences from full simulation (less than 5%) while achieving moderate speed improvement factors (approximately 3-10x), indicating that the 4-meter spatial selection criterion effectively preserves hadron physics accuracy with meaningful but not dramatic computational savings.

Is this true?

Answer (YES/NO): YES